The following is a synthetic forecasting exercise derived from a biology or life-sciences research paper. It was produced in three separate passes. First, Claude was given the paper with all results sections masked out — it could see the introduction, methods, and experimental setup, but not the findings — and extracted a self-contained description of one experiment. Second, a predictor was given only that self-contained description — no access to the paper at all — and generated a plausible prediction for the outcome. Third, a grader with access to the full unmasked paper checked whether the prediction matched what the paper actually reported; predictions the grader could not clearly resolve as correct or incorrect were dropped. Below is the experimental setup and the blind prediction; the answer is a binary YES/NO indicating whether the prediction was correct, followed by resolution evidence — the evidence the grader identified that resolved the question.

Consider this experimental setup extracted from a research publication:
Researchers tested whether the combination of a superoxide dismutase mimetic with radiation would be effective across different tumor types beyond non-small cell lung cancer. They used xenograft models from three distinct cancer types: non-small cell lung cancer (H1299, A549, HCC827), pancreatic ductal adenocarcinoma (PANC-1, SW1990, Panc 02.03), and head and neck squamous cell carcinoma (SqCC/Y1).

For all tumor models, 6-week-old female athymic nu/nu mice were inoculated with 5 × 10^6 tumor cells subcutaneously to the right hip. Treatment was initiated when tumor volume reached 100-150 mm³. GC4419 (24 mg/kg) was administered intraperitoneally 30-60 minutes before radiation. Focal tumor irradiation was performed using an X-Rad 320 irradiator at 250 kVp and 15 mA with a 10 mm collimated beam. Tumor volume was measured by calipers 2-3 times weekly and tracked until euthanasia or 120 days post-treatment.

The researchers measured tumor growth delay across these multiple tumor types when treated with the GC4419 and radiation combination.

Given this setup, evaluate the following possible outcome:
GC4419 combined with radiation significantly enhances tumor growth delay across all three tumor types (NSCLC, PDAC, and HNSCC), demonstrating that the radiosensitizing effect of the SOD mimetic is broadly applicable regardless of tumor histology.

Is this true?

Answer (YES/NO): YES